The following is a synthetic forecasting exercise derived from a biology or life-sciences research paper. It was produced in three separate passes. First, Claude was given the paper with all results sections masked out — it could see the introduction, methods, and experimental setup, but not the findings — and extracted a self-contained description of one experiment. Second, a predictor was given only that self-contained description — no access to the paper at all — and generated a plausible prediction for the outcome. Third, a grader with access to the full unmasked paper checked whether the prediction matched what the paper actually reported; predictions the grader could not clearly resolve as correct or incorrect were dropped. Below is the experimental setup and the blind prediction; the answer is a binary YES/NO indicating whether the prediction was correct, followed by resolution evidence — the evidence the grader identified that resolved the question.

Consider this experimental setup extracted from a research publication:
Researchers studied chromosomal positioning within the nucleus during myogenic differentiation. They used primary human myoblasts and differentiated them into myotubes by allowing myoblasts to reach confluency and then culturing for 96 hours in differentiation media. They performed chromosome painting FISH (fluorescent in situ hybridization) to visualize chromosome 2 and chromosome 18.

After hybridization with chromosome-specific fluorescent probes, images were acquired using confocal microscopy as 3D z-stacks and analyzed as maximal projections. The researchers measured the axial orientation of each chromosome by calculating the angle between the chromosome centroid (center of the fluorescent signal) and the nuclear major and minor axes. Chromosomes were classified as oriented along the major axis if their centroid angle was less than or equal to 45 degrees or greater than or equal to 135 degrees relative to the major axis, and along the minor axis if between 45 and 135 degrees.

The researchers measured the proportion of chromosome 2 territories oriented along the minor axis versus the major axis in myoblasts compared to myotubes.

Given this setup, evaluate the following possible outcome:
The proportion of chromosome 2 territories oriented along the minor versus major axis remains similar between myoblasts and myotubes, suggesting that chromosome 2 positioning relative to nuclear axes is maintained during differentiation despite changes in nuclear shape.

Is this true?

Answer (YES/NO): NO